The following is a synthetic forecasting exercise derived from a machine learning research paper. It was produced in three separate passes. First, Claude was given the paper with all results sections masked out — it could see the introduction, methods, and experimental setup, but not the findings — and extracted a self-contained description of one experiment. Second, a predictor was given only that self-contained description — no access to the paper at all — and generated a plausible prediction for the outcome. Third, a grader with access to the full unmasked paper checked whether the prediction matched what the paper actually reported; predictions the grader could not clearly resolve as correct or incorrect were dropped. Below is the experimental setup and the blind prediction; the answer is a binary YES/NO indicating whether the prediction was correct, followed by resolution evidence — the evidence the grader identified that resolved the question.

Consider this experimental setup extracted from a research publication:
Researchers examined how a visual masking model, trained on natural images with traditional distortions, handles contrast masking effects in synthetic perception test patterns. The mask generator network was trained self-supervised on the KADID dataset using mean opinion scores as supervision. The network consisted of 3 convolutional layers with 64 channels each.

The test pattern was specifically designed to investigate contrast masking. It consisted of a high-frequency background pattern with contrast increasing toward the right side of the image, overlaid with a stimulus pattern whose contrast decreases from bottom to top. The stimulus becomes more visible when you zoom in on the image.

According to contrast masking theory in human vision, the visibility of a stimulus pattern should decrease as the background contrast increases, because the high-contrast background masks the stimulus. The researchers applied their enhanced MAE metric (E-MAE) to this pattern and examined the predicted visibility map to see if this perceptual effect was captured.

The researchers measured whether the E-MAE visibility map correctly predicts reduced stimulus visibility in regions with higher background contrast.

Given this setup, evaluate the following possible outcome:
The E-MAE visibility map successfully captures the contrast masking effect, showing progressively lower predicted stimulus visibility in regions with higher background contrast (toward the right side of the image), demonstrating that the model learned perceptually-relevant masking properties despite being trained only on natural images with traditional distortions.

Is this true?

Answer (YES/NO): YES